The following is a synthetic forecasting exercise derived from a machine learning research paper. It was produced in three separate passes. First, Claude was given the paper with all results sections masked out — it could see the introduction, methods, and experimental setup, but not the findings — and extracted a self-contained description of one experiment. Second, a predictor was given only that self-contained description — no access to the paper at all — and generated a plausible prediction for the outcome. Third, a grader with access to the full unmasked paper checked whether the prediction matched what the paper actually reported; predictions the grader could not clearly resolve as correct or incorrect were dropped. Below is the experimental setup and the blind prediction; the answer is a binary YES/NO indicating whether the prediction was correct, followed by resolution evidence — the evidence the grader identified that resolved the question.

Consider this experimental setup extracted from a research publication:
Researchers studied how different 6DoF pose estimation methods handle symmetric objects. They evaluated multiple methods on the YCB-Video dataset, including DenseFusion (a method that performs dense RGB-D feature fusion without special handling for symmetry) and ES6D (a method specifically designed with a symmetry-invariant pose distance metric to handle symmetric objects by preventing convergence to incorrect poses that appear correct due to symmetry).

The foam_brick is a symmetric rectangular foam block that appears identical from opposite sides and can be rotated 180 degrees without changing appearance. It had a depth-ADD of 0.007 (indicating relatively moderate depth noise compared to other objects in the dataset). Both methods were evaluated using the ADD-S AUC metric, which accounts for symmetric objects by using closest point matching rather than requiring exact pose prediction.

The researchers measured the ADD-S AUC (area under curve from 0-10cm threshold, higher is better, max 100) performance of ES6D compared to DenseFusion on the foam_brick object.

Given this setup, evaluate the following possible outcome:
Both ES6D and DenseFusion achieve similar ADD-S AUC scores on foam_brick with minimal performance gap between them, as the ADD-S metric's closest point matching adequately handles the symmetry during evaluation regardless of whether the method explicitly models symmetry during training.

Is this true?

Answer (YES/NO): NO